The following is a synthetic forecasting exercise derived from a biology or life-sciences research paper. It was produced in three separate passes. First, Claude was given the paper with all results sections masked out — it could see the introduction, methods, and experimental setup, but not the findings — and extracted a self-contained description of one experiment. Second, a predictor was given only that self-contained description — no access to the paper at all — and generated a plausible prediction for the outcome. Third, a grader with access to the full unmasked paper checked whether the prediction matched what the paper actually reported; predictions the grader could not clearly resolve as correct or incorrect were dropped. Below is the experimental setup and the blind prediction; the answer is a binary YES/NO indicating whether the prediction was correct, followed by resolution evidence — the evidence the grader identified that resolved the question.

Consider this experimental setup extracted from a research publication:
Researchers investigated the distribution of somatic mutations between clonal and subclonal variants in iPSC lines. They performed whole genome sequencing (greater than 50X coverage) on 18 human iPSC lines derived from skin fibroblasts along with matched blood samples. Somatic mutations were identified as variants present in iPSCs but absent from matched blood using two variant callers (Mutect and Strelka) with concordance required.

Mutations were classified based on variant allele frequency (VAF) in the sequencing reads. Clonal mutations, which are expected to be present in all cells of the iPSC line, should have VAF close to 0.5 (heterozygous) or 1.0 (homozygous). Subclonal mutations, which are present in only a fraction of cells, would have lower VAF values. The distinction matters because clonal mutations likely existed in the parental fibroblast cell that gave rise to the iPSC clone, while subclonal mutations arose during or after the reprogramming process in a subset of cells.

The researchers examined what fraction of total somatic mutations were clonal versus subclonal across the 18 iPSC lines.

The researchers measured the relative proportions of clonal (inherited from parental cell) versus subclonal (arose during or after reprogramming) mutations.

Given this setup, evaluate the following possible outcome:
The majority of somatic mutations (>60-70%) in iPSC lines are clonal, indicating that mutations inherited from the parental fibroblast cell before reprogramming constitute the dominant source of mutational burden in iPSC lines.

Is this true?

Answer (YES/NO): YES